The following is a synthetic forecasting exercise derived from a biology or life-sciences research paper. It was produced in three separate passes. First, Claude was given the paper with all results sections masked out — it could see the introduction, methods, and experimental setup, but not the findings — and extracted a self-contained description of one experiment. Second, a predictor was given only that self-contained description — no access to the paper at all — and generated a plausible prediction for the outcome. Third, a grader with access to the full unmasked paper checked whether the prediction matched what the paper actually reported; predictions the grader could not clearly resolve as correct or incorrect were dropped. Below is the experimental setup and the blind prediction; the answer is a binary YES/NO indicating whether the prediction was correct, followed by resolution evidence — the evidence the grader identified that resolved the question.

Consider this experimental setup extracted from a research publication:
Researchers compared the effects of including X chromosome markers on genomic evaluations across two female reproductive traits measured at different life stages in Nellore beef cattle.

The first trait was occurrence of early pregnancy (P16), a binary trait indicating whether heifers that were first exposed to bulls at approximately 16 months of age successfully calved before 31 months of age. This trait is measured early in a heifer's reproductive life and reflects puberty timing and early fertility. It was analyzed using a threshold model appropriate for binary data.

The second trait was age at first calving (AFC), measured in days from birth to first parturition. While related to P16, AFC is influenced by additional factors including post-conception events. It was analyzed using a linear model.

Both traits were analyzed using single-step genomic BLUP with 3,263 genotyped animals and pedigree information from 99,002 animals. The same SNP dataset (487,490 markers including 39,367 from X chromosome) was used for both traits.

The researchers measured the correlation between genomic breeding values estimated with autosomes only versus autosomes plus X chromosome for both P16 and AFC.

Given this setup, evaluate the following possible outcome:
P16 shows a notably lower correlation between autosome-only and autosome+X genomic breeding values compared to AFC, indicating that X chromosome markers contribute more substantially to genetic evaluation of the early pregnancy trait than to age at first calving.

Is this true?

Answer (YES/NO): YES